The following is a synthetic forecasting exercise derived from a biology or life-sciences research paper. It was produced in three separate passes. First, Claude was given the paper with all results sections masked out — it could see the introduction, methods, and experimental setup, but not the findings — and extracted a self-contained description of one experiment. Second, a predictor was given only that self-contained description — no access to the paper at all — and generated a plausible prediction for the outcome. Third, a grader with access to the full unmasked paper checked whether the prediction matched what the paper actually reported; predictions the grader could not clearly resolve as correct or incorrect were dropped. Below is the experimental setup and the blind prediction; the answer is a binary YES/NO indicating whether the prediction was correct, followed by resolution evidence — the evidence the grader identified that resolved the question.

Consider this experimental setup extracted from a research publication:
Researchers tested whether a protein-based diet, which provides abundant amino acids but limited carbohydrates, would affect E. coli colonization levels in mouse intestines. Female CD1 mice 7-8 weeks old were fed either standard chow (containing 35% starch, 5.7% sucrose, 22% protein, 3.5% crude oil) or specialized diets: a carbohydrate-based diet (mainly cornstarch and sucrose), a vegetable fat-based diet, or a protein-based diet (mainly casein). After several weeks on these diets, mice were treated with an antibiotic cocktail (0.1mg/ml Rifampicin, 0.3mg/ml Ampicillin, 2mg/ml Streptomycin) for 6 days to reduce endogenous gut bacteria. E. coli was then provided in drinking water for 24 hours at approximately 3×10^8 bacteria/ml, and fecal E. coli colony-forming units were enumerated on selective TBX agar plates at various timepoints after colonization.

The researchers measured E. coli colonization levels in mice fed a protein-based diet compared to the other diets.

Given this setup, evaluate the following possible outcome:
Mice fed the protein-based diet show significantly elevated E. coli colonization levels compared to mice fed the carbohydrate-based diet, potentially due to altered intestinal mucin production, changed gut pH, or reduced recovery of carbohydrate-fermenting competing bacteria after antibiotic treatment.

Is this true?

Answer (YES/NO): YES